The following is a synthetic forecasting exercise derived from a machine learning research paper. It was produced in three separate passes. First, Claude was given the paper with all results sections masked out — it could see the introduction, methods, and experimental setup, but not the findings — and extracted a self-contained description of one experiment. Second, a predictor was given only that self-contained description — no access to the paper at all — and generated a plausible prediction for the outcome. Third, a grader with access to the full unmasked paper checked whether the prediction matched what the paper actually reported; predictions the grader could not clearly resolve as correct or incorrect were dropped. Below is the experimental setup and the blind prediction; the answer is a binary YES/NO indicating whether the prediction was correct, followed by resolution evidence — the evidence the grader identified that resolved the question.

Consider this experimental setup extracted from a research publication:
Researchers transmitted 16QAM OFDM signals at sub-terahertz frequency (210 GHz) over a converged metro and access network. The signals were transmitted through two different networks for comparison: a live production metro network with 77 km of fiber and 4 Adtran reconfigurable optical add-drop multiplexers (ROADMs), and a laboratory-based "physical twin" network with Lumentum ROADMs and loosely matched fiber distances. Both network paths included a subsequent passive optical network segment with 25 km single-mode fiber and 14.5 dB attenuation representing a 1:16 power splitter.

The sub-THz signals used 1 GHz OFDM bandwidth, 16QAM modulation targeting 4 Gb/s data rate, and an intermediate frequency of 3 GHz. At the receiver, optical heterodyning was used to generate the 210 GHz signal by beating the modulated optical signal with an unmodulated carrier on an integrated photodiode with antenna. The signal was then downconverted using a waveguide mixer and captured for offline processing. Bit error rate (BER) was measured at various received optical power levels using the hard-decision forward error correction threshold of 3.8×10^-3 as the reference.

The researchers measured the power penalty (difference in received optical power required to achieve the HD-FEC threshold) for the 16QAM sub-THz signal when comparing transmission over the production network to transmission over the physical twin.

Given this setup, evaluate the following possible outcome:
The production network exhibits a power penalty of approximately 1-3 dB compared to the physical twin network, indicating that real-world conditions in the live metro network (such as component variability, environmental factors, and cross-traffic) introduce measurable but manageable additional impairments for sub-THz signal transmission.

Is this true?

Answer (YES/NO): YES